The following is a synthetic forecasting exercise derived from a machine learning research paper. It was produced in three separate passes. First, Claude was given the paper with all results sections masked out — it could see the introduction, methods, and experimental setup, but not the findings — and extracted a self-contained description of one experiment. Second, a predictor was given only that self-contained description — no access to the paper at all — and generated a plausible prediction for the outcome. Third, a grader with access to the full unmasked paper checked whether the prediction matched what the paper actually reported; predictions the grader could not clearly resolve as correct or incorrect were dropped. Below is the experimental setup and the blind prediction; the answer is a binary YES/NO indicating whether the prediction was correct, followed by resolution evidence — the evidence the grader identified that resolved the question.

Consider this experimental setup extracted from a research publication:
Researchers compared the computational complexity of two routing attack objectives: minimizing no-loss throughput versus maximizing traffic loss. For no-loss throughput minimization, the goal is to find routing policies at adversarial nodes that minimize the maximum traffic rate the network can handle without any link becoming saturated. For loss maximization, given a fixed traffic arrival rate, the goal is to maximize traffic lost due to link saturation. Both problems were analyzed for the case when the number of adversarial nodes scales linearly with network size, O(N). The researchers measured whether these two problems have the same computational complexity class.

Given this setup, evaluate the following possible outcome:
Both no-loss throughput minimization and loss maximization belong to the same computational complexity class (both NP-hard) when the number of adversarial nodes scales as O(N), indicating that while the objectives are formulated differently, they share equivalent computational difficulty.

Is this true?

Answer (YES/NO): NO